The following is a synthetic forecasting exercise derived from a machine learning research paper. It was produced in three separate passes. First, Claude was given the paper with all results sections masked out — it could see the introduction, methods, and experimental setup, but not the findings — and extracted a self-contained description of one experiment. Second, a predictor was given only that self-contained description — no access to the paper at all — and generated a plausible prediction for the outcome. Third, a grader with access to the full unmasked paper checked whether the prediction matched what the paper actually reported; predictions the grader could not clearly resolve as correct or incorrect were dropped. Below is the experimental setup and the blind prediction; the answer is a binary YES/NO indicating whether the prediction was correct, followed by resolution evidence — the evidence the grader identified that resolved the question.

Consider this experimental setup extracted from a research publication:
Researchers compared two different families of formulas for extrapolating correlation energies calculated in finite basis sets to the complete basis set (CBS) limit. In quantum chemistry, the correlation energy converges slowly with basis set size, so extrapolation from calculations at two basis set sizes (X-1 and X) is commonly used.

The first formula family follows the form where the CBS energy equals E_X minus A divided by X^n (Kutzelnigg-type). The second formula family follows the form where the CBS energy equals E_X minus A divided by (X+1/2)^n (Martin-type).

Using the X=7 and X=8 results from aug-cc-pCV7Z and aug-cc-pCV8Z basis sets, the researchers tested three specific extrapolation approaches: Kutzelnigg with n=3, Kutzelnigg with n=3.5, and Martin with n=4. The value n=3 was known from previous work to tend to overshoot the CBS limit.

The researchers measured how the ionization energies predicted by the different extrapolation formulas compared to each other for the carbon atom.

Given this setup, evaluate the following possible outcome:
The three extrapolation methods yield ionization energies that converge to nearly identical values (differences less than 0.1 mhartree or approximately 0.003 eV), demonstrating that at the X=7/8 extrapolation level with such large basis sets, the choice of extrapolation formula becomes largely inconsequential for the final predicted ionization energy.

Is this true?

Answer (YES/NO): YES